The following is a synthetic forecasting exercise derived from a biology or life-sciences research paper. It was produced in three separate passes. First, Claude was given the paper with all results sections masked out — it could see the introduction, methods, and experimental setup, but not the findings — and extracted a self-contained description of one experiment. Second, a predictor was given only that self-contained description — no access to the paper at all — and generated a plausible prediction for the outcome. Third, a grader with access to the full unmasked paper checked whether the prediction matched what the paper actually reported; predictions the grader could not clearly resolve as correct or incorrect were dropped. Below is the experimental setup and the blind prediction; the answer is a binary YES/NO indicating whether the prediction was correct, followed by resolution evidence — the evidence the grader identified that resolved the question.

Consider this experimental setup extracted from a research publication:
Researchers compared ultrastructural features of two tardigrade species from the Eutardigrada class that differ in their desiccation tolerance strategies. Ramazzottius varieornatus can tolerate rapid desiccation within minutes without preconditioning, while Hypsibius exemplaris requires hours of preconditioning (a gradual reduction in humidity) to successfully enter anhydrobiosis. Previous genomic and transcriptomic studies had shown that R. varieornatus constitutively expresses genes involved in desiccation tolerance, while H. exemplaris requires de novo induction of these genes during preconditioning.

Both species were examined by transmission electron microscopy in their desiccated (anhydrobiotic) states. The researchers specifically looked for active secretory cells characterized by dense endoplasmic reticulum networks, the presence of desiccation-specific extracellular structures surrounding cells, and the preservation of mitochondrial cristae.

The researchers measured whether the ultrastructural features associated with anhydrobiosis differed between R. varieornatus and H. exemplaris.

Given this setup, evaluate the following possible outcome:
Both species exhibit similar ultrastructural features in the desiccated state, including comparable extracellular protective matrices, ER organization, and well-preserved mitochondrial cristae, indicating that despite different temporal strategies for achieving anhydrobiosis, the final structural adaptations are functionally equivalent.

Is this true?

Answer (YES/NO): NO